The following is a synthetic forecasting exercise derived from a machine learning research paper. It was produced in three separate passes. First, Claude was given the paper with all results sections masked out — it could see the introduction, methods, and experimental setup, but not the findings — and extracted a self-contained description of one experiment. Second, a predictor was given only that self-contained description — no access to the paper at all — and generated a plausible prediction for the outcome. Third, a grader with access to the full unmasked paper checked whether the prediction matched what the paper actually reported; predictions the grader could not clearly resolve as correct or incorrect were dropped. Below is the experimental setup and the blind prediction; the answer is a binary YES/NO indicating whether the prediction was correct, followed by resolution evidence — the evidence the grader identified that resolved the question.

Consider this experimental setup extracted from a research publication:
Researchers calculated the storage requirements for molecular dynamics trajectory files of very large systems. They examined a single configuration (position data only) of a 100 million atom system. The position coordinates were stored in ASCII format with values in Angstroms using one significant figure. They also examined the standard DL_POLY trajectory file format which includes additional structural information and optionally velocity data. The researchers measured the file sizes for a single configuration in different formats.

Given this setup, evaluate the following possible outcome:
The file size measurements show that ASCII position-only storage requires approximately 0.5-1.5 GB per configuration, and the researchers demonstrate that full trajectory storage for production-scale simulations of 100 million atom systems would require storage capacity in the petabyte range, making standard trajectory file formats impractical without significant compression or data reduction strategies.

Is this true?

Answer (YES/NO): NO